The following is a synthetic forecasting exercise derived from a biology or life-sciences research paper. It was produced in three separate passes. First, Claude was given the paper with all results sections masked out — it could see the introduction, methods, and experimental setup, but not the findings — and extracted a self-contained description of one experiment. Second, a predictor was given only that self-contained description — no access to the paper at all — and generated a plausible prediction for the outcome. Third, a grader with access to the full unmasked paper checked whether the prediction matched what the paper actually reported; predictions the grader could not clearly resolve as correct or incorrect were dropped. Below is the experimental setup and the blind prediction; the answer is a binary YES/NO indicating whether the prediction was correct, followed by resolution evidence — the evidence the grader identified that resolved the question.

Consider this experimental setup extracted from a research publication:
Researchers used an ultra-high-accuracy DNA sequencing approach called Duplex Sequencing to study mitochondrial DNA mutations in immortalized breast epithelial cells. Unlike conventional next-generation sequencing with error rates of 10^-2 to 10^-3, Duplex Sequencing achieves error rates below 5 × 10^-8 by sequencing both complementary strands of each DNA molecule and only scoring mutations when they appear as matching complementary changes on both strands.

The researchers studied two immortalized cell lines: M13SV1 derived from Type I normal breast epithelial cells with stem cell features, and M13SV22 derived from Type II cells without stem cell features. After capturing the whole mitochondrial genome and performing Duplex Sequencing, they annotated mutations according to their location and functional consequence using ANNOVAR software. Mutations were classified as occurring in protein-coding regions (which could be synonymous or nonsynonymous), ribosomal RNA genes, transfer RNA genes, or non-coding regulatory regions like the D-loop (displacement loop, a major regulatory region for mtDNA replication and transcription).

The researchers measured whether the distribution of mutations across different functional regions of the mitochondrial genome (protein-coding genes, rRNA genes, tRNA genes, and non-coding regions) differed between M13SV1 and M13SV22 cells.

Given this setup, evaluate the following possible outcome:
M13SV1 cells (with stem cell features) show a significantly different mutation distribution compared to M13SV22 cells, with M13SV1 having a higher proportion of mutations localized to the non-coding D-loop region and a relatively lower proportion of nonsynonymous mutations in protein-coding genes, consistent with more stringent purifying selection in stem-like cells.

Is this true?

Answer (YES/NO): NO